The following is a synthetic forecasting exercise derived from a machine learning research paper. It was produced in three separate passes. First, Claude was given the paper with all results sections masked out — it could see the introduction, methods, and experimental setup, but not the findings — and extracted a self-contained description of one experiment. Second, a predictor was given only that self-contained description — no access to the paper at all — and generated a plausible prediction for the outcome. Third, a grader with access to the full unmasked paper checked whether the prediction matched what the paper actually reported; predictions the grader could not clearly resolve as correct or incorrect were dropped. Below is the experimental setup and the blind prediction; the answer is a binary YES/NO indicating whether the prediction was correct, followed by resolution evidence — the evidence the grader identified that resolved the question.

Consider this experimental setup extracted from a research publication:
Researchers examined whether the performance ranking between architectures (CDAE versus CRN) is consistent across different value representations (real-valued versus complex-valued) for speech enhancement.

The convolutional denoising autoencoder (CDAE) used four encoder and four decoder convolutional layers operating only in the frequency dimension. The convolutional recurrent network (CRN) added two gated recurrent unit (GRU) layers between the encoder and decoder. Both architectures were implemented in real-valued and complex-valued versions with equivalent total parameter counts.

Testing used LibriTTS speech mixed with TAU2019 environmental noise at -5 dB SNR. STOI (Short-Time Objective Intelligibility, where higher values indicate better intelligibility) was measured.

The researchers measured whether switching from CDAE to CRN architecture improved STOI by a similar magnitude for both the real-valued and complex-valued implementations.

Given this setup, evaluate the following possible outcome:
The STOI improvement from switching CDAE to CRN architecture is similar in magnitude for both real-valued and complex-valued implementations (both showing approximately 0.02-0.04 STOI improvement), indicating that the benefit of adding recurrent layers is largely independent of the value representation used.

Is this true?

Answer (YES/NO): NO